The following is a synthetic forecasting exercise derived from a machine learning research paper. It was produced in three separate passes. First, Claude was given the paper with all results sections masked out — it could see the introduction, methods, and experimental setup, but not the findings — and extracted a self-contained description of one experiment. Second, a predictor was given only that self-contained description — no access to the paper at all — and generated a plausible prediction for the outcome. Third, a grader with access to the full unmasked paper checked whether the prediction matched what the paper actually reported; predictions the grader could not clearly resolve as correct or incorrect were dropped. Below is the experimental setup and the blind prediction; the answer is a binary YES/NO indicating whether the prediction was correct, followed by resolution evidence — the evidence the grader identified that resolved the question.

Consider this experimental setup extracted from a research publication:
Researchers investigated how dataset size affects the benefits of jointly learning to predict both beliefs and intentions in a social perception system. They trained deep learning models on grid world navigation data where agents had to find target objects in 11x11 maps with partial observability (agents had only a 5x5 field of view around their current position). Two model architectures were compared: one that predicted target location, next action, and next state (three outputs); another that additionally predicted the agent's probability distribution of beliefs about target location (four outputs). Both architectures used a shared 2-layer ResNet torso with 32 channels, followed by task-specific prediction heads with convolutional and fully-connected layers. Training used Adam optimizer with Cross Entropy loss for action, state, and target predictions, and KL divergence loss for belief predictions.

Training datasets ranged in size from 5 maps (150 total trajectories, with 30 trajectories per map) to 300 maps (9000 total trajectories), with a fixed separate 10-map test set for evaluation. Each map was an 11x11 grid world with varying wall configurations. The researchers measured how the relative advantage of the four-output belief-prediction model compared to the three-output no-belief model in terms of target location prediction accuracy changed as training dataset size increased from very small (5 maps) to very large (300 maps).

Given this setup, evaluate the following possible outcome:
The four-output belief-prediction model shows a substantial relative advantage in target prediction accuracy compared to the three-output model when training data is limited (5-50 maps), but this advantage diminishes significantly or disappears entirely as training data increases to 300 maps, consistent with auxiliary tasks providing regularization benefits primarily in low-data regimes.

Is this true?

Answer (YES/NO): NO